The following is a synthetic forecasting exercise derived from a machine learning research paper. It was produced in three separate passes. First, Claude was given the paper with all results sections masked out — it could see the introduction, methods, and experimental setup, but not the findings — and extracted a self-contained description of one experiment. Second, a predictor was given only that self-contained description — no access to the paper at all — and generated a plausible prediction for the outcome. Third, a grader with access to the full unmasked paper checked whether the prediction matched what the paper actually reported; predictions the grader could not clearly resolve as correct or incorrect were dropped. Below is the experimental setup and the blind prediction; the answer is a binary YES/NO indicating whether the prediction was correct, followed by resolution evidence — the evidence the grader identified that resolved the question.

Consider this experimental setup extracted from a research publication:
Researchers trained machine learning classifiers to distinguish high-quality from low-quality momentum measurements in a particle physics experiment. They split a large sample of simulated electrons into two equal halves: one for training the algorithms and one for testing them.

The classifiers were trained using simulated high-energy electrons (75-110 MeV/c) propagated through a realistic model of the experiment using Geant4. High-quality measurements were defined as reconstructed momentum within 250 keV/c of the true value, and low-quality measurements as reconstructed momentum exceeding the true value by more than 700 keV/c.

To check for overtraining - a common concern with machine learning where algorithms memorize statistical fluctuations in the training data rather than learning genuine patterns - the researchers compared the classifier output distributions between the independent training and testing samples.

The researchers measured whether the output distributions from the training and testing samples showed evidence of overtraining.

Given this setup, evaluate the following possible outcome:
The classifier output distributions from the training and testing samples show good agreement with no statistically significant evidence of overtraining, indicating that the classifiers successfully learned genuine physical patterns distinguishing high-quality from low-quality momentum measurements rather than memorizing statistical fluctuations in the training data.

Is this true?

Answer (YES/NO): YES